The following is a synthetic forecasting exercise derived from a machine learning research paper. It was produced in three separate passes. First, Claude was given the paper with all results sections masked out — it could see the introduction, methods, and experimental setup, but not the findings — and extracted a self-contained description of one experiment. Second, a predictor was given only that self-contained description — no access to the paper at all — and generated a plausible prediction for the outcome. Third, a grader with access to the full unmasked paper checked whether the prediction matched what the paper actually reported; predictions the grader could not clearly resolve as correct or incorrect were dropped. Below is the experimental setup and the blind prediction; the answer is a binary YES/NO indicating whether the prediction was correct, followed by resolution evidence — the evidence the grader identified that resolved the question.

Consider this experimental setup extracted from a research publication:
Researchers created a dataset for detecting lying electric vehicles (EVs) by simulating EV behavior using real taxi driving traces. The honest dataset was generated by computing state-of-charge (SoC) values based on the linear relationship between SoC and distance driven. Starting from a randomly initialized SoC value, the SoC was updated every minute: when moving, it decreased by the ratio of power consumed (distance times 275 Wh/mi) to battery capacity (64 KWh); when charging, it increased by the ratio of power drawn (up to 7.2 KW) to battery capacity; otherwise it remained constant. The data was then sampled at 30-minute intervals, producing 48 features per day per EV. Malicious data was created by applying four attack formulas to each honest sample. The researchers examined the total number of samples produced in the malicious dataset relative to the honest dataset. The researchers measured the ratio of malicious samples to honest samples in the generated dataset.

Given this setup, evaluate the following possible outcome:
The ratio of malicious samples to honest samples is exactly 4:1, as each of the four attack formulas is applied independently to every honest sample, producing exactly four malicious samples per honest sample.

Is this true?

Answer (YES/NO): YES